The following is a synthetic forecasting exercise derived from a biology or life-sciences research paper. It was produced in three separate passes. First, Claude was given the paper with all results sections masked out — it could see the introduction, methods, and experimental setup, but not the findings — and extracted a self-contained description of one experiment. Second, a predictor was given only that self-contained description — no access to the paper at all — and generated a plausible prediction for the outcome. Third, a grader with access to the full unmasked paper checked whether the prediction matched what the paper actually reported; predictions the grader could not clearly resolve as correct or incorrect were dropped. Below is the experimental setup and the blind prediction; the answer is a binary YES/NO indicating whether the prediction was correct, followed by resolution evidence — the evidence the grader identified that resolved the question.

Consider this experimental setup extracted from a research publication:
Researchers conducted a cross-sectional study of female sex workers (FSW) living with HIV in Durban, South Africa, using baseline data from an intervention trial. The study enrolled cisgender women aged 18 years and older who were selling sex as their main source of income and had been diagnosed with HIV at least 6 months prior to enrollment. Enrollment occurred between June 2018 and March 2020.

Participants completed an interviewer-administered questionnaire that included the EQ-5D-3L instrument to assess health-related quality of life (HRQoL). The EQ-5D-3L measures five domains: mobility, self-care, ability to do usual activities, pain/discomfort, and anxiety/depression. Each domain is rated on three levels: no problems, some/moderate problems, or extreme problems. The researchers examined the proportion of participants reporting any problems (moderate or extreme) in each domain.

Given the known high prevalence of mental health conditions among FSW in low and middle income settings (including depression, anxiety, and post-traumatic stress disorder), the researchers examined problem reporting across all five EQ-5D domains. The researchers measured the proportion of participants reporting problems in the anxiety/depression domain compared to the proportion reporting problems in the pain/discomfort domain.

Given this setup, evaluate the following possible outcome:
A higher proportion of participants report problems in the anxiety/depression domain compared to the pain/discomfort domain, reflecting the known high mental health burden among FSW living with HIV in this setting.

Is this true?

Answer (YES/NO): YES